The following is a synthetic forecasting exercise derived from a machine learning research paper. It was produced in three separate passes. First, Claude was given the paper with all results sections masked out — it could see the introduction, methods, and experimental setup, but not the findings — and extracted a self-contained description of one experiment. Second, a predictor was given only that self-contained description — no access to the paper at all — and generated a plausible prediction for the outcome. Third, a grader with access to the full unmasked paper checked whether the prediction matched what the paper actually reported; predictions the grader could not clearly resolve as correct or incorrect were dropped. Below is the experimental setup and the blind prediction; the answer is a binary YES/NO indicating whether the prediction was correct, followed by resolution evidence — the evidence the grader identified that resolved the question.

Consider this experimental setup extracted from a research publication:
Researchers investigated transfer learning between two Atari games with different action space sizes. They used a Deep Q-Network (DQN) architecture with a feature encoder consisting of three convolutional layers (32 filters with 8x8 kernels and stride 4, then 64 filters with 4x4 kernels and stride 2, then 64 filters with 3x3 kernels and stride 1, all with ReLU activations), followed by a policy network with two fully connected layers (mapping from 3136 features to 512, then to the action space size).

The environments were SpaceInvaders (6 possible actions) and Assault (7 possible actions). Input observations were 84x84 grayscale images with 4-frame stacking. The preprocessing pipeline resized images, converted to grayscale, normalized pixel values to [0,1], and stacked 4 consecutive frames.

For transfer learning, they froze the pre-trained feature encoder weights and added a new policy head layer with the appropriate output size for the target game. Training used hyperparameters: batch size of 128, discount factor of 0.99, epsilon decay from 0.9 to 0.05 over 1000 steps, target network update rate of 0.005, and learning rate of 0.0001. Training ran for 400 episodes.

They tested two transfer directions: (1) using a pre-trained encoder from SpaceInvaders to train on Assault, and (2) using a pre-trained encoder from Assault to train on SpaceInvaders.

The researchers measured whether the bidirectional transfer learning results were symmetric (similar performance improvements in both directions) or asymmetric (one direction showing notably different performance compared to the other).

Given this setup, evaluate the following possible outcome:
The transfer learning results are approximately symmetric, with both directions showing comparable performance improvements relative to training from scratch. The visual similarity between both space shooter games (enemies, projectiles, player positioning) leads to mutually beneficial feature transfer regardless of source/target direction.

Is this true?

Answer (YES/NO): NO